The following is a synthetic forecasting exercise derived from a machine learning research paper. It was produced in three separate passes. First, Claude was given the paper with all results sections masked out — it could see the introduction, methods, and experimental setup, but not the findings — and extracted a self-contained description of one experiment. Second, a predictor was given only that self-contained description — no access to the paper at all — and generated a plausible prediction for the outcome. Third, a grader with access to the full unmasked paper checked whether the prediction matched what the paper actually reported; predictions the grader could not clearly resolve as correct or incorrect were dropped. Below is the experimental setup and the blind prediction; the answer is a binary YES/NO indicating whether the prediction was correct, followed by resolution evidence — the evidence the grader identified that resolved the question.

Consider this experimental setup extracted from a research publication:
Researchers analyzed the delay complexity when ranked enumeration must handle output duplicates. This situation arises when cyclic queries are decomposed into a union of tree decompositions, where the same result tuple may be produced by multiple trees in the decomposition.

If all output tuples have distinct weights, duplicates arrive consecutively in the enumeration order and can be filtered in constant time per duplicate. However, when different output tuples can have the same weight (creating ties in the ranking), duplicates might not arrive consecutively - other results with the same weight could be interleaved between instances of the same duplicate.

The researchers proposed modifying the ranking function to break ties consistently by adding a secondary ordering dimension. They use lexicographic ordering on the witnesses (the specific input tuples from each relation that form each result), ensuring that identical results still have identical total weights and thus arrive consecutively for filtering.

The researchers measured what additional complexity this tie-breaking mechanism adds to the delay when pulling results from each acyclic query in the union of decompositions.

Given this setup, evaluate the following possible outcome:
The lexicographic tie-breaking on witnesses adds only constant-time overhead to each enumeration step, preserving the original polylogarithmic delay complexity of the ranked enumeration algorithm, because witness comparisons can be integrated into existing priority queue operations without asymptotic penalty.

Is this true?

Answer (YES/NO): NO